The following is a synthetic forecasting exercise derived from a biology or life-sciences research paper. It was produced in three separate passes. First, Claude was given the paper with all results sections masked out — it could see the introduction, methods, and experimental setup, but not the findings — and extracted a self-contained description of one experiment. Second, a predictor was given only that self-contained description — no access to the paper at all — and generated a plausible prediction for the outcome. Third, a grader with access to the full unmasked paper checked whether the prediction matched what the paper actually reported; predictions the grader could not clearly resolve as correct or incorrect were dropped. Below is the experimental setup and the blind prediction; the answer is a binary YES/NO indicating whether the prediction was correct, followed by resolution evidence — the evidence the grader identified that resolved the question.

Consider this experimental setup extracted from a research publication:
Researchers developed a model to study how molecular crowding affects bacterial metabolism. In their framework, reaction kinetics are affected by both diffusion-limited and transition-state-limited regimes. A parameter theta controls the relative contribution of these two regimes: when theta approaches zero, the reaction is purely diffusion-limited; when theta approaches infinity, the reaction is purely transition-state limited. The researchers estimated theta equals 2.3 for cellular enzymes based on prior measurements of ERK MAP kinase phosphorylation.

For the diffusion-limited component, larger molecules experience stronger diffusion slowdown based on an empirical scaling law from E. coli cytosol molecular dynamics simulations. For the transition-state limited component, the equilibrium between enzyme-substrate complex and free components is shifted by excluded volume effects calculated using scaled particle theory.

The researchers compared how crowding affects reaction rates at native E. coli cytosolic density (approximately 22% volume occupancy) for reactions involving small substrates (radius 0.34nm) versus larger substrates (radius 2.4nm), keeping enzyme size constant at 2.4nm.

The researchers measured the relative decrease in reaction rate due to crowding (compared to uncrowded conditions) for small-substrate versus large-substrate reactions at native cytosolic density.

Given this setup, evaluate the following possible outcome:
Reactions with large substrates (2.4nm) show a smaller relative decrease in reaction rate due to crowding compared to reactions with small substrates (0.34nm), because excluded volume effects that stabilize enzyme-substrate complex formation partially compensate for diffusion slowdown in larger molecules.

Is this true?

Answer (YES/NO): NO